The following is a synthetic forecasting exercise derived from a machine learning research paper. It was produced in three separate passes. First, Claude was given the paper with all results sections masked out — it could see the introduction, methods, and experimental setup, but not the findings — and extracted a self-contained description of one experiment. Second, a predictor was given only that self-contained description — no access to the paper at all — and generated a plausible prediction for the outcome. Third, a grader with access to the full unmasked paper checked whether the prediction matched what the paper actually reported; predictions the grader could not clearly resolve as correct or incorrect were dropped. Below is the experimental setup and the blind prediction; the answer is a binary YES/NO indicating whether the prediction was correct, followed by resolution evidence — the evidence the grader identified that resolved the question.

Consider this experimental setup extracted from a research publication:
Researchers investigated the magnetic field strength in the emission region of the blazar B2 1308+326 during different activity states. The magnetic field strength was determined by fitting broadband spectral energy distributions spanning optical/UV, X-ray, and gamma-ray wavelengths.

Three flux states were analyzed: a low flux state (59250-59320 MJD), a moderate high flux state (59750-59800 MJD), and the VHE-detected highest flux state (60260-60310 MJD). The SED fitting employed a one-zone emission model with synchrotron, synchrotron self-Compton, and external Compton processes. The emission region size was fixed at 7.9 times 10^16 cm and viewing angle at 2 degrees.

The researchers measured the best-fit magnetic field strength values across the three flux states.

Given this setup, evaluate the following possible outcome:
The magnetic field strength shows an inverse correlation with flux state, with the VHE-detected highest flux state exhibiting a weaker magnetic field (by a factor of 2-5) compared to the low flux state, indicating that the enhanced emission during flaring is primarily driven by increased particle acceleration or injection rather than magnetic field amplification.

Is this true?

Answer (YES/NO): NO